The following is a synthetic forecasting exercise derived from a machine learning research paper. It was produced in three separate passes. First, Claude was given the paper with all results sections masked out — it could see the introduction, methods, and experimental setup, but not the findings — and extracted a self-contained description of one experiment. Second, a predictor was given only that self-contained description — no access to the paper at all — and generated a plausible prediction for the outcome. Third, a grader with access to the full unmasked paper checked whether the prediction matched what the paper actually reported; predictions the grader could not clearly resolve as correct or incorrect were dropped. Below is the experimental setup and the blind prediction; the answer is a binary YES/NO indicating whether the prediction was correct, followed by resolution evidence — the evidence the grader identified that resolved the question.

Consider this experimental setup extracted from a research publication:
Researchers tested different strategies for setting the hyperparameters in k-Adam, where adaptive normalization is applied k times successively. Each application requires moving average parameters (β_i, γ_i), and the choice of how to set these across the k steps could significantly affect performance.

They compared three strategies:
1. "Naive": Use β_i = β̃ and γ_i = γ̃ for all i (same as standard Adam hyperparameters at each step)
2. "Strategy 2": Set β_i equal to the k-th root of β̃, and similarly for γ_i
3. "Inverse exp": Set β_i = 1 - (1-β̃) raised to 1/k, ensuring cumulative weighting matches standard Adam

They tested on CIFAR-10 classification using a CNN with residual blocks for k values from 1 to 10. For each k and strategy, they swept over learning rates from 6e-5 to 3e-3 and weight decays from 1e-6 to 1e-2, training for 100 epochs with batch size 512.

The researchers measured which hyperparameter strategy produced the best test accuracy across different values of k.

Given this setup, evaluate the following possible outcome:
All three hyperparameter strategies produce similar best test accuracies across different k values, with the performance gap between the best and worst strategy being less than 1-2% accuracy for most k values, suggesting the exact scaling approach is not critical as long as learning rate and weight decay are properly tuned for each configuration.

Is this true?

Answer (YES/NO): NO